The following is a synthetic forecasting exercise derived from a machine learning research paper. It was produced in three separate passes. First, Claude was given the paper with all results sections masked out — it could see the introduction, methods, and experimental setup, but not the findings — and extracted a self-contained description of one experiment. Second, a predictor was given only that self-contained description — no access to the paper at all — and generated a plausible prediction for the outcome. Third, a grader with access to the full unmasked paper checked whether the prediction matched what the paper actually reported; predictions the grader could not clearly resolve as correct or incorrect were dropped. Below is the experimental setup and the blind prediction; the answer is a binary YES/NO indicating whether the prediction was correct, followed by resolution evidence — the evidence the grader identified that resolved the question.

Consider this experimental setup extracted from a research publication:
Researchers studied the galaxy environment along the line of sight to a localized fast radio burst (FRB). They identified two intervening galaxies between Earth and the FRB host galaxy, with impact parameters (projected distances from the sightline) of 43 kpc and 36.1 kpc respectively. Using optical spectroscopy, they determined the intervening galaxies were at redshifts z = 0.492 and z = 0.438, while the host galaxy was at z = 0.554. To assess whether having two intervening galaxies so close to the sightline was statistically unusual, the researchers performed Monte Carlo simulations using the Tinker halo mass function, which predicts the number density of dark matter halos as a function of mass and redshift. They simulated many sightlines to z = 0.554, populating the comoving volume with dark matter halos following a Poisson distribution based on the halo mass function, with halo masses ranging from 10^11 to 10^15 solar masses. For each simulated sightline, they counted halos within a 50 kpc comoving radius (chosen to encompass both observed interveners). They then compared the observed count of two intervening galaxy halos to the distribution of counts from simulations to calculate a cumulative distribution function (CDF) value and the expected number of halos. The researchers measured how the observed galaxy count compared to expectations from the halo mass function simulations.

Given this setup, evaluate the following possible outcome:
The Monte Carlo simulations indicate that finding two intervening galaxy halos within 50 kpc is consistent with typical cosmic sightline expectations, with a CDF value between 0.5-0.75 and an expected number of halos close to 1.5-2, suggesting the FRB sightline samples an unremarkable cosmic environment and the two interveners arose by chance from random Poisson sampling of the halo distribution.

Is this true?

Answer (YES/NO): NO